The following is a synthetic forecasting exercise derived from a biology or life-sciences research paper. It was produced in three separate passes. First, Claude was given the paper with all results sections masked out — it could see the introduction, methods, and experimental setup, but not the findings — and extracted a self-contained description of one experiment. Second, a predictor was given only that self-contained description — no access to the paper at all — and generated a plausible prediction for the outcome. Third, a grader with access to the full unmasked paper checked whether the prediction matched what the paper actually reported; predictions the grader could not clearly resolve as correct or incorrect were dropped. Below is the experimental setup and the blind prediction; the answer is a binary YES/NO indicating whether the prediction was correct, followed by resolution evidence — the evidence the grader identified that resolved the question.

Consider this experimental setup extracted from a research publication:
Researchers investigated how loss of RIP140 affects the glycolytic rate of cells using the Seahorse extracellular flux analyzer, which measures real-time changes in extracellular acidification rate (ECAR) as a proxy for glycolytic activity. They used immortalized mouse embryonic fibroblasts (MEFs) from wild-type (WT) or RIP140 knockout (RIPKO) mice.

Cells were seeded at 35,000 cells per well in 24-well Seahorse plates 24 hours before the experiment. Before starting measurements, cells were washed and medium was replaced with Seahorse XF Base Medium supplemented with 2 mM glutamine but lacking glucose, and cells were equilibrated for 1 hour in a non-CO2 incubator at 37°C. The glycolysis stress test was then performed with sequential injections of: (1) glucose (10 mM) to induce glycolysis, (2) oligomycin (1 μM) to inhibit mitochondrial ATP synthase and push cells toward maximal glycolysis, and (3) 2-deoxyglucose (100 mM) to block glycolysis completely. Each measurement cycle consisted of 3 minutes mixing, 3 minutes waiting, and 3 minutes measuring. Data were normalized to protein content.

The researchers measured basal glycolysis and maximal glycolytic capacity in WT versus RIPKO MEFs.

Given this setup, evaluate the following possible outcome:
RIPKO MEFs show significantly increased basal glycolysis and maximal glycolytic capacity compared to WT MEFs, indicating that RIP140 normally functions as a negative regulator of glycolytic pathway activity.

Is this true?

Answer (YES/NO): YES